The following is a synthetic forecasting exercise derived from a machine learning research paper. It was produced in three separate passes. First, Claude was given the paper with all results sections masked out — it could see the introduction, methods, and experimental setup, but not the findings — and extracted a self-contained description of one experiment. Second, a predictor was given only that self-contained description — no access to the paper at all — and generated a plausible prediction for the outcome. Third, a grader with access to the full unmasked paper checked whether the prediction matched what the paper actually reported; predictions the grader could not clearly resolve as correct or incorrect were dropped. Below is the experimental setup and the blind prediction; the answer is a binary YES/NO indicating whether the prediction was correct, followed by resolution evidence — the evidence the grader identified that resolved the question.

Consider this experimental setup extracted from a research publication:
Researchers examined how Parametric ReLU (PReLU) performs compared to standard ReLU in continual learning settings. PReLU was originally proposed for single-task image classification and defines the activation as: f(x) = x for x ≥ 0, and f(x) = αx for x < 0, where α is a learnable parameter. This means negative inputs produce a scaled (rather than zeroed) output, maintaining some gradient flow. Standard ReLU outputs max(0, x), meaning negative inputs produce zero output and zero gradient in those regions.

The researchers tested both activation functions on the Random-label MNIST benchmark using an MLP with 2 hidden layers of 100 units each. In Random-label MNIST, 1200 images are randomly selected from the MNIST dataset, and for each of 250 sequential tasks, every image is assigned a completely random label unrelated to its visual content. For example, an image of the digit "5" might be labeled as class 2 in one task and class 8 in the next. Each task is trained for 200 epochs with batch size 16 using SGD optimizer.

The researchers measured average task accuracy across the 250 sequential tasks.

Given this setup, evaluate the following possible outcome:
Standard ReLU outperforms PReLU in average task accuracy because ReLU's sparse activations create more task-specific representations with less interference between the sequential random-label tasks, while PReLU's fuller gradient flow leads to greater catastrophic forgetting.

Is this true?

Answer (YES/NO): NO